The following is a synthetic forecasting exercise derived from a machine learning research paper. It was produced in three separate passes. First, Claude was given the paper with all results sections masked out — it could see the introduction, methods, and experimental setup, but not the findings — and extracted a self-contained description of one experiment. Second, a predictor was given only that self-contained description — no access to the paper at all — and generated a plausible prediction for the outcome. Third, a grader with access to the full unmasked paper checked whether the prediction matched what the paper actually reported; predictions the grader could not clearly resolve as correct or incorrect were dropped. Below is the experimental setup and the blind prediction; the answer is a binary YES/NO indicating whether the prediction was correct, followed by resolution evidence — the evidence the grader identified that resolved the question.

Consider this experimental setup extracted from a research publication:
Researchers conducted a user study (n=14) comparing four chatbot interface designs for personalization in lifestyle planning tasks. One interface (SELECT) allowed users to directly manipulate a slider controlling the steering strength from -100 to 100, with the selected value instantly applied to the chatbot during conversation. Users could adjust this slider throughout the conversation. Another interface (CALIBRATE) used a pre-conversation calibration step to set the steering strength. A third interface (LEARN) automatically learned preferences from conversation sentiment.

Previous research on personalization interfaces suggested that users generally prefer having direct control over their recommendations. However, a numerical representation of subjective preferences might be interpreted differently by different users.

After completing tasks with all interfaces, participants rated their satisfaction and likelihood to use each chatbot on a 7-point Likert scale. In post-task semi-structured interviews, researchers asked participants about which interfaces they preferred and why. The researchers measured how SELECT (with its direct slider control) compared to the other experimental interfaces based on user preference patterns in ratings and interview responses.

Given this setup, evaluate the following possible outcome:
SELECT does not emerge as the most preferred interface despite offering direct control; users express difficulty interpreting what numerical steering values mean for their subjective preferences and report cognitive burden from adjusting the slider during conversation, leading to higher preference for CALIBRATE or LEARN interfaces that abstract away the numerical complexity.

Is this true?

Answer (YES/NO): NO